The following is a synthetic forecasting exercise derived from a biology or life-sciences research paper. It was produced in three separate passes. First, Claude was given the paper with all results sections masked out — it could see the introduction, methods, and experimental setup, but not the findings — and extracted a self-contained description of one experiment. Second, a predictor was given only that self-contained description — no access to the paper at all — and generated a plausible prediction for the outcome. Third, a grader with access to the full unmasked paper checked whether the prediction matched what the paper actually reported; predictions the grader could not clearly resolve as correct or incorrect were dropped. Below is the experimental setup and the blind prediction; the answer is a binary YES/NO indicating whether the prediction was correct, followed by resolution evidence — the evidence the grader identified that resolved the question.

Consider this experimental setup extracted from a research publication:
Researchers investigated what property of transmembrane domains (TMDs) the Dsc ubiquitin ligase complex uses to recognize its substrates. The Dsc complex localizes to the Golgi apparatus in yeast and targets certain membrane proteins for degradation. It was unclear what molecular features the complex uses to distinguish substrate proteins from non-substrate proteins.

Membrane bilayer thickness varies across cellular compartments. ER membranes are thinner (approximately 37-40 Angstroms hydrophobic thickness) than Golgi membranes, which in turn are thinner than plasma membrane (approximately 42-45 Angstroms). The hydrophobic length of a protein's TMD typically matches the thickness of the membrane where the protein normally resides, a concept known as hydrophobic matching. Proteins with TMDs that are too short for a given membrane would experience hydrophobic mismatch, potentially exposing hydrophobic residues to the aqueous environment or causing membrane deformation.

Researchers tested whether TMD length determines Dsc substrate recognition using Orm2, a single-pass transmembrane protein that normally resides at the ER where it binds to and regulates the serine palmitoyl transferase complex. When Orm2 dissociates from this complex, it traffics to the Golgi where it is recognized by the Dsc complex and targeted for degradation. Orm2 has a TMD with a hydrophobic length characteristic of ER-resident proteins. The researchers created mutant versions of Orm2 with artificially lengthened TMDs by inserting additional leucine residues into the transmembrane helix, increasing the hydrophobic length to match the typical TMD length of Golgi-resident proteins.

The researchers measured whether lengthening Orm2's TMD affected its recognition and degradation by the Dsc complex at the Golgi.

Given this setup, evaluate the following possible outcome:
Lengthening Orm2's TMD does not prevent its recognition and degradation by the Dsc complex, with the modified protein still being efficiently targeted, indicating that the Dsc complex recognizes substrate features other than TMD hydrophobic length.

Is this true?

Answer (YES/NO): NO